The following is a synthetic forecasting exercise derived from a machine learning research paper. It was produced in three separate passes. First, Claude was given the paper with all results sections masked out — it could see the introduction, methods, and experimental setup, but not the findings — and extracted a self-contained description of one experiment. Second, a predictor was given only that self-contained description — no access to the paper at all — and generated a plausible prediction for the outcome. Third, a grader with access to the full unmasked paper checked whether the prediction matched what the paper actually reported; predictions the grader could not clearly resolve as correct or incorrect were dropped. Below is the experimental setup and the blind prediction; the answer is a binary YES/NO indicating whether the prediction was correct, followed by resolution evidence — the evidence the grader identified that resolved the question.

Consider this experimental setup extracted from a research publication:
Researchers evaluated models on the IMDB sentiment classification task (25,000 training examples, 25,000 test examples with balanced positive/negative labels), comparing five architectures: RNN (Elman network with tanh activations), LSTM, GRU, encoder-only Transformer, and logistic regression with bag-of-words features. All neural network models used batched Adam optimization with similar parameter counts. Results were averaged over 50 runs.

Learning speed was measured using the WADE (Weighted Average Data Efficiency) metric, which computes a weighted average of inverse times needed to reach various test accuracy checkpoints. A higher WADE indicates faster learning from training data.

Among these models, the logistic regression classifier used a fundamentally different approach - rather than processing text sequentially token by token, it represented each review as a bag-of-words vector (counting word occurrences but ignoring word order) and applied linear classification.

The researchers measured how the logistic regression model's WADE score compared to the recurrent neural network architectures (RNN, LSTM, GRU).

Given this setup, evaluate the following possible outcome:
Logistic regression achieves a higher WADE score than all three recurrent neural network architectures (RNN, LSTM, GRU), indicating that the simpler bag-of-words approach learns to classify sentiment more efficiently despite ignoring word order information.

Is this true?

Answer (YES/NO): YES